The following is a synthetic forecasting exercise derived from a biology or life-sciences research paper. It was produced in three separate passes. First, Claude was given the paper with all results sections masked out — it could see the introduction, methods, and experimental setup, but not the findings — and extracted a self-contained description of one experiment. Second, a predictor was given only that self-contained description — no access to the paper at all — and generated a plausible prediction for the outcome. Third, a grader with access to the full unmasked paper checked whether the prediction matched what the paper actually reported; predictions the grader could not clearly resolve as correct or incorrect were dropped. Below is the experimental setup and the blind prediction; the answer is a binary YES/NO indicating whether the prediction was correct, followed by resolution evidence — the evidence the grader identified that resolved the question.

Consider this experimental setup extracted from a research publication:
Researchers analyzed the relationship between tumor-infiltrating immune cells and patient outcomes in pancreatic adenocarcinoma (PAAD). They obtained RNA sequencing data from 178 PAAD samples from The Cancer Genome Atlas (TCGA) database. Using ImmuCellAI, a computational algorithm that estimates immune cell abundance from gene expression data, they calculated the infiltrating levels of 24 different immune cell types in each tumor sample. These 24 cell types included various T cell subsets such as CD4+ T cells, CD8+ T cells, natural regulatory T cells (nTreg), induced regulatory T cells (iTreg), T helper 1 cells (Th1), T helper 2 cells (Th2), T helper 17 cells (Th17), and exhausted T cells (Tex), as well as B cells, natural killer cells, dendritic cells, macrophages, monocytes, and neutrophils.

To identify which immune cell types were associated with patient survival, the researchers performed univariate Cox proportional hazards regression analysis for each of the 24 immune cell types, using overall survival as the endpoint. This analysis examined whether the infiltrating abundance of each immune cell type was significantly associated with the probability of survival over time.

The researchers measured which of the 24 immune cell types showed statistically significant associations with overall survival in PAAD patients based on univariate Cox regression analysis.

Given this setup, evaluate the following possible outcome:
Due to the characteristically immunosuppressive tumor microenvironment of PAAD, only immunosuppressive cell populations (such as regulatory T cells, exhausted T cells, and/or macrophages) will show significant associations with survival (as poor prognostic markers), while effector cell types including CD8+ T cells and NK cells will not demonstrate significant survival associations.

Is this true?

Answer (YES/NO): NO